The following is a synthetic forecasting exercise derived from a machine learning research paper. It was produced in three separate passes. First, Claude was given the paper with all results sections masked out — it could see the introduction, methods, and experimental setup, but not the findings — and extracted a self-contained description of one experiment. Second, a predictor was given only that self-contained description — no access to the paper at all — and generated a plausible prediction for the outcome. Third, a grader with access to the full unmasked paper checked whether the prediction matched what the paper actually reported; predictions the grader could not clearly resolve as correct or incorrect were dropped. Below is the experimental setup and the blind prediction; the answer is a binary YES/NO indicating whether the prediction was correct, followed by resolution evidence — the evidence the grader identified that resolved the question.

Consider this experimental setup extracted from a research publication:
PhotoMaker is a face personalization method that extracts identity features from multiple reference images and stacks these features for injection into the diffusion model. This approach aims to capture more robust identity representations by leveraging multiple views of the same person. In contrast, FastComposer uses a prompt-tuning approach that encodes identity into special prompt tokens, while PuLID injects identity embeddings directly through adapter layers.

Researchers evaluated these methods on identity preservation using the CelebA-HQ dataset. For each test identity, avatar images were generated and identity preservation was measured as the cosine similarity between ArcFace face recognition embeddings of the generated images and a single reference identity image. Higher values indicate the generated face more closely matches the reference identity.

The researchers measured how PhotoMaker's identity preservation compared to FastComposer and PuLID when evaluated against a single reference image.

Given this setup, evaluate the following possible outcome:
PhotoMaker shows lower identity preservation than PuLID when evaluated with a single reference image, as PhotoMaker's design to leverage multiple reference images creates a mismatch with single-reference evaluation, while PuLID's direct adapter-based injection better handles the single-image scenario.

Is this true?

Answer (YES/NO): YES